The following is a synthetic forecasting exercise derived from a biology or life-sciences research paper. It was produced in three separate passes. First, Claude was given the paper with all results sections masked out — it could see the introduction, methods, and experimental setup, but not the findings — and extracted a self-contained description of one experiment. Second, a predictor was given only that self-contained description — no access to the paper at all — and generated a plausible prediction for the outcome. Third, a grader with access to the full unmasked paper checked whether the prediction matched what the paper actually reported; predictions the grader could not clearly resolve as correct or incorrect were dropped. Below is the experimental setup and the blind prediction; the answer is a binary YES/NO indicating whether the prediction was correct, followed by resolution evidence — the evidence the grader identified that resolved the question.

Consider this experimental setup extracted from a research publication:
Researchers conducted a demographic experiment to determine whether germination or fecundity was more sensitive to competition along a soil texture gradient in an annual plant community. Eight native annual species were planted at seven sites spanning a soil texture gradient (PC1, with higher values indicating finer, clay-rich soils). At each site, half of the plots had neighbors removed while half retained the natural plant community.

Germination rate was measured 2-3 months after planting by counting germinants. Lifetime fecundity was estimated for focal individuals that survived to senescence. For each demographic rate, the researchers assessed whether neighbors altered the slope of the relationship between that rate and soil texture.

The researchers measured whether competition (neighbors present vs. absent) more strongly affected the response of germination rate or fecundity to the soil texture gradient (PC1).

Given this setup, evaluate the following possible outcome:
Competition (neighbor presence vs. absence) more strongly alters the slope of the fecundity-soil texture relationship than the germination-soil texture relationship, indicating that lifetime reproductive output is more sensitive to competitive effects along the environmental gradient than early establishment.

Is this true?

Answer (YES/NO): YES